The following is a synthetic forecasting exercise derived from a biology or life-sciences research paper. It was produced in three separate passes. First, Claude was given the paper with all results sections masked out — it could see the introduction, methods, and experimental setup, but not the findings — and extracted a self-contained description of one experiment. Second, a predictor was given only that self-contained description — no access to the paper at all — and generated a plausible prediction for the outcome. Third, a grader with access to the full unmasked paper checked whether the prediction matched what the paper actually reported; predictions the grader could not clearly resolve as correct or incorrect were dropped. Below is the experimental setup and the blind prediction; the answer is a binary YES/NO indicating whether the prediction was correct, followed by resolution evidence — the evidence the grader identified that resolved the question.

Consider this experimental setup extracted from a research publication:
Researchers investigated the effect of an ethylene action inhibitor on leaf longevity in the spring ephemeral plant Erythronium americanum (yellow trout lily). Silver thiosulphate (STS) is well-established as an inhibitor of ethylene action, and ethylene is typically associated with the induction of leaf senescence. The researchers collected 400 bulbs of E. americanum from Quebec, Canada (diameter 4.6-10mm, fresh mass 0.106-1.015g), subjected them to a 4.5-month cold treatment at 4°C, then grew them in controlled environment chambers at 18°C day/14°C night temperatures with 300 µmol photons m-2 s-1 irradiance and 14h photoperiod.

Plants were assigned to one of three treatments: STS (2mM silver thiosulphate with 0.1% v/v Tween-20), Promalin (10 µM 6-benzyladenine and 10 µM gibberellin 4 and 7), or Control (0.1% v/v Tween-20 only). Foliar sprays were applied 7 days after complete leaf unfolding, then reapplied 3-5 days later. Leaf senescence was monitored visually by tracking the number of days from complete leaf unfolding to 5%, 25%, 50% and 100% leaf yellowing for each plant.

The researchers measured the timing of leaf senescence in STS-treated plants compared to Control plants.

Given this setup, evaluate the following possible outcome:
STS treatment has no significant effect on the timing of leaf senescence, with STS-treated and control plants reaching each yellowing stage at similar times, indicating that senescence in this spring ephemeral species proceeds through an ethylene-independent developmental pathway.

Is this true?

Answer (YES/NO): NO